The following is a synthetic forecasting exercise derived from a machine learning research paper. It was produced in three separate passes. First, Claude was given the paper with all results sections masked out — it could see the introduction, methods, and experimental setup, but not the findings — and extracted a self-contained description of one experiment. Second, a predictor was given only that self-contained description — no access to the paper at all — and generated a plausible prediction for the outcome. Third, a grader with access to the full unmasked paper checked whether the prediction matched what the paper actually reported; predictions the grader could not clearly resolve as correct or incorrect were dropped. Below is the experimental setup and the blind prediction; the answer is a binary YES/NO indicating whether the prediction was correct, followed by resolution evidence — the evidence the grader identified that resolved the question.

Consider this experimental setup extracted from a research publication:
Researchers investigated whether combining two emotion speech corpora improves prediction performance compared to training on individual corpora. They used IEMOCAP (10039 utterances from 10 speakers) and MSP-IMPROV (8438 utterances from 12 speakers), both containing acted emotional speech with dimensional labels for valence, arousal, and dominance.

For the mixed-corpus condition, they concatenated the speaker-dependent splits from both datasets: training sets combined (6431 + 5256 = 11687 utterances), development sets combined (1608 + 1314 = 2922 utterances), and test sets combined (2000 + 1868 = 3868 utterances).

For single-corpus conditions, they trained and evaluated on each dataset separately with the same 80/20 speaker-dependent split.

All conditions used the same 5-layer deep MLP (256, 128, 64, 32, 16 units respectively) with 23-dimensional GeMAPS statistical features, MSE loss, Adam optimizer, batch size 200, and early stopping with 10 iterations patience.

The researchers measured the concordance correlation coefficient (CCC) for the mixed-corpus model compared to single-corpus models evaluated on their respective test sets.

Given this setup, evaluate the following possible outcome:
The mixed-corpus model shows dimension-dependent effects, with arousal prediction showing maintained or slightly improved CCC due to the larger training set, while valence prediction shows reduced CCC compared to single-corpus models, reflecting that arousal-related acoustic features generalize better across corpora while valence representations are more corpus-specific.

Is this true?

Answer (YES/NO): NO